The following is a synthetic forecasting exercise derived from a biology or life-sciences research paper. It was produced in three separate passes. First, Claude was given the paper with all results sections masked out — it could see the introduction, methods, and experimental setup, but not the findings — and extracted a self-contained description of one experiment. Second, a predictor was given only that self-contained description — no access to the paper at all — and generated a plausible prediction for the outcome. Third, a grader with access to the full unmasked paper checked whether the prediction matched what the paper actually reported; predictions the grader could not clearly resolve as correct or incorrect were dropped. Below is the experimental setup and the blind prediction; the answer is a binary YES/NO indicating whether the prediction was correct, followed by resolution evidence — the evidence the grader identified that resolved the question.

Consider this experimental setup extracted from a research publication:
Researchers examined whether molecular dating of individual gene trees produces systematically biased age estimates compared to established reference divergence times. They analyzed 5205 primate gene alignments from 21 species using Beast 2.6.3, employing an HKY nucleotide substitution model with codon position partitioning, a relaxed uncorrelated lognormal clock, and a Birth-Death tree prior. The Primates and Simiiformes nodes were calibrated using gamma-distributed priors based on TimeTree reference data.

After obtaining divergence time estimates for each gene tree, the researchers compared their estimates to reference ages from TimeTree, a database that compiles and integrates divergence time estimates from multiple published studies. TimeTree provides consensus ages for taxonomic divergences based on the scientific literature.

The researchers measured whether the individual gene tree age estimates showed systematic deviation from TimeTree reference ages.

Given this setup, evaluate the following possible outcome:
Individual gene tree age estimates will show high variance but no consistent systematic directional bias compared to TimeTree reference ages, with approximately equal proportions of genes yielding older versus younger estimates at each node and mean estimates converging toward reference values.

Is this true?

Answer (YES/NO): NO